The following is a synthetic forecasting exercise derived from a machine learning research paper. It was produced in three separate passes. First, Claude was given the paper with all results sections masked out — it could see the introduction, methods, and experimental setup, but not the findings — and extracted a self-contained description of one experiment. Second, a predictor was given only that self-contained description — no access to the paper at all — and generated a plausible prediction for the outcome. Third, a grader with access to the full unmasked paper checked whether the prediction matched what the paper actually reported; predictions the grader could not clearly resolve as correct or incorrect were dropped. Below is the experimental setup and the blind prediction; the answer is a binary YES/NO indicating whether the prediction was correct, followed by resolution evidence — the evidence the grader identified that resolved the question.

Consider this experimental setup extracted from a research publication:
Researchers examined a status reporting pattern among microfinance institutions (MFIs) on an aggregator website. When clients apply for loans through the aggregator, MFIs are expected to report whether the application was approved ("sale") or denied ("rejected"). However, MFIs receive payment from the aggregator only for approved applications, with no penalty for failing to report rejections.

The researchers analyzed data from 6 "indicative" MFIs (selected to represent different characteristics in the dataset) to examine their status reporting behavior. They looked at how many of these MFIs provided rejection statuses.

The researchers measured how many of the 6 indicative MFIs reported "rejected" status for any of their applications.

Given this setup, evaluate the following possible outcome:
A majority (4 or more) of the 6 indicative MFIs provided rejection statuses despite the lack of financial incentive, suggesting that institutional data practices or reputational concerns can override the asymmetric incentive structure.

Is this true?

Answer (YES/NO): NO